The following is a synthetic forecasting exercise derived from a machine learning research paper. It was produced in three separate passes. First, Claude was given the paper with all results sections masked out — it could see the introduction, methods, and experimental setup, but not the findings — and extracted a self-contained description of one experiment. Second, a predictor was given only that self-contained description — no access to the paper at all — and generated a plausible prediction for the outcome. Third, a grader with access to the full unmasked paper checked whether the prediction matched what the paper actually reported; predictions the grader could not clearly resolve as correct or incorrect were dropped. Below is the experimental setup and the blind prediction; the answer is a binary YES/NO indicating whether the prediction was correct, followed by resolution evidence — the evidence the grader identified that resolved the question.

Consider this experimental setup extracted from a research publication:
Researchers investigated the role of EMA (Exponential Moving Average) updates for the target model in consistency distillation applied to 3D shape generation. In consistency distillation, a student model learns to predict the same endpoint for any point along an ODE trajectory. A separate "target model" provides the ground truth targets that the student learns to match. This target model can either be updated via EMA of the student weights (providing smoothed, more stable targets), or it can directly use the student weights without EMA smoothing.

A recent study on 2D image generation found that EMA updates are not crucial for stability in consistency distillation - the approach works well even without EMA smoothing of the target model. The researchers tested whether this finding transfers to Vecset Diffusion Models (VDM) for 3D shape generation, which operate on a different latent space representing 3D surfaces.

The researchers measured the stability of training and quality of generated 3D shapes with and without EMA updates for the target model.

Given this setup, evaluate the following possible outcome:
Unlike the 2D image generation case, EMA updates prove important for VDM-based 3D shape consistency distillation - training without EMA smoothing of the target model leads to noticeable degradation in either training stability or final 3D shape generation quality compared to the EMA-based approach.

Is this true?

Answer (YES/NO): YES